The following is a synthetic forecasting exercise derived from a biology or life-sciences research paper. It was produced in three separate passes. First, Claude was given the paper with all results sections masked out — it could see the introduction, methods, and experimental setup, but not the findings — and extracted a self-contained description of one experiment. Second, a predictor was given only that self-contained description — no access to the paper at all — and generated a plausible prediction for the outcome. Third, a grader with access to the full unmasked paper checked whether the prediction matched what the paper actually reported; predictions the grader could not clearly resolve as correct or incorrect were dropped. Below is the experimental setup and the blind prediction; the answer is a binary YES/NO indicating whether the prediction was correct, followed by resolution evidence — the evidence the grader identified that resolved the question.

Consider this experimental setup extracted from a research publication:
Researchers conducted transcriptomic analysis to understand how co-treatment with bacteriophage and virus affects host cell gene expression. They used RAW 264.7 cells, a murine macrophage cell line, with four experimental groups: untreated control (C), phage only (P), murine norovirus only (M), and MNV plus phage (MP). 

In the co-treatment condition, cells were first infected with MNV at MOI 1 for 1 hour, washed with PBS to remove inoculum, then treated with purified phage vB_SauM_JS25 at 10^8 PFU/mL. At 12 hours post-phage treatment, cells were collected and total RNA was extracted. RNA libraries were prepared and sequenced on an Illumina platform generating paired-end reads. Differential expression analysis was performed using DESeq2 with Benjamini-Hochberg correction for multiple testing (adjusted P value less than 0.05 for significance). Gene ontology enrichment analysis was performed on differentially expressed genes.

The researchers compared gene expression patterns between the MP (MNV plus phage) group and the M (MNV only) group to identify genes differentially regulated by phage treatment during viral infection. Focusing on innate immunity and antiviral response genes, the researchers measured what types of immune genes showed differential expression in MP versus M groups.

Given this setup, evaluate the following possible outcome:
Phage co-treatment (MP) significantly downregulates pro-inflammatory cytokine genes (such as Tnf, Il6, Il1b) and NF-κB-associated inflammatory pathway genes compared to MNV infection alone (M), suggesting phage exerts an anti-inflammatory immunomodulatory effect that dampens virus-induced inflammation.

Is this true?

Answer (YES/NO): NO